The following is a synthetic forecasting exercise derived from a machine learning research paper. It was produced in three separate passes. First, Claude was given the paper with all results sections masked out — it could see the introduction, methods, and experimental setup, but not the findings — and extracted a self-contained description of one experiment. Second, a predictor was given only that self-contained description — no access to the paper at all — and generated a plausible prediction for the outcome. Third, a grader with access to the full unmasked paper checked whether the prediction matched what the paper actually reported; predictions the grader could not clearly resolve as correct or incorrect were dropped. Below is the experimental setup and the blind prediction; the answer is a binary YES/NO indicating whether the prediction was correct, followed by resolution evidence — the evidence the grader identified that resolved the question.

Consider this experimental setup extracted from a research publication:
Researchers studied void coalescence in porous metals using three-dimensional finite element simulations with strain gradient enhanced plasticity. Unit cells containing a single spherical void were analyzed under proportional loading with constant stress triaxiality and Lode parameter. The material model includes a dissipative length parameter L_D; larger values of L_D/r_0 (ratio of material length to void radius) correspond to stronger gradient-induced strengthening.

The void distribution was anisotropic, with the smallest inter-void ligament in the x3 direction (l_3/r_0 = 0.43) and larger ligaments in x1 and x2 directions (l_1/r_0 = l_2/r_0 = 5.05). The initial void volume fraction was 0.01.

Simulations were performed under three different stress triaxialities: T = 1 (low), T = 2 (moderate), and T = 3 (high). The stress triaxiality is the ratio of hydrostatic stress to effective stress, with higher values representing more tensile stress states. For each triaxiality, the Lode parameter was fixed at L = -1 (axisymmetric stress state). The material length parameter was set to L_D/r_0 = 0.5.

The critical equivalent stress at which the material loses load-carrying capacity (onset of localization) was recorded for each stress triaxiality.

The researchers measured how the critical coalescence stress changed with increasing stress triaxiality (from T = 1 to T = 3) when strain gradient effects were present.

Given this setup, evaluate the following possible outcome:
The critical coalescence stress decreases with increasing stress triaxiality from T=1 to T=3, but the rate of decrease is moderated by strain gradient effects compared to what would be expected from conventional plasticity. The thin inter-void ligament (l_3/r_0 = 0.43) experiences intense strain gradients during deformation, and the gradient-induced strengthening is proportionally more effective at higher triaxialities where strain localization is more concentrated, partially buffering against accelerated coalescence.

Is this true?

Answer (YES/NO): YES